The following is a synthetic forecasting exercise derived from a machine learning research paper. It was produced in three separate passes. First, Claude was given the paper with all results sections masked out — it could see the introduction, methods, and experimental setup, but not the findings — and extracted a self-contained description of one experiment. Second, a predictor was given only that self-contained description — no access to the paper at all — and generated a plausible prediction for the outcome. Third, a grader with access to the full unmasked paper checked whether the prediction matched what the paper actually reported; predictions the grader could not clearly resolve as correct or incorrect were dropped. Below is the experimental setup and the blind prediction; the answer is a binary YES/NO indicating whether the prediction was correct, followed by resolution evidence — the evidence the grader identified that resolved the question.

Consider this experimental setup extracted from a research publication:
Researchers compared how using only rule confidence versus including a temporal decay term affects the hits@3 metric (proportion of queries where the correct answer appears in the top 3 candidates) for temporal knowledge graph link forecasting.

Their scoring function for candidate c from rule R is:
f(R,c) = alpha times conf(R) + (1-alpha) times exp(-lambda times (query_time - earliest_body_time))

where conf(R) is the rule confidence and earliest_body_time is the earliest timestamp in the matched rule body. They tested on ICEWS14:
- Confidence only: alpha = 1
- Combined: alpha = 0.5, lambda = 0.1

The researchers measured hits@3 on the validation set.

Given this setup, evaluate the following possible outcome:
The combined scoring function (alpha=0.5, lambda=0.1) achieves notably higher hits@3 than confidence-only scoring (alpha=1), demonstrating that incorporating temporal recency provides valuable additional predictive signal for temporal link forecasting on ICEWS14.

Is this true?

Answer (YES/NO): YES